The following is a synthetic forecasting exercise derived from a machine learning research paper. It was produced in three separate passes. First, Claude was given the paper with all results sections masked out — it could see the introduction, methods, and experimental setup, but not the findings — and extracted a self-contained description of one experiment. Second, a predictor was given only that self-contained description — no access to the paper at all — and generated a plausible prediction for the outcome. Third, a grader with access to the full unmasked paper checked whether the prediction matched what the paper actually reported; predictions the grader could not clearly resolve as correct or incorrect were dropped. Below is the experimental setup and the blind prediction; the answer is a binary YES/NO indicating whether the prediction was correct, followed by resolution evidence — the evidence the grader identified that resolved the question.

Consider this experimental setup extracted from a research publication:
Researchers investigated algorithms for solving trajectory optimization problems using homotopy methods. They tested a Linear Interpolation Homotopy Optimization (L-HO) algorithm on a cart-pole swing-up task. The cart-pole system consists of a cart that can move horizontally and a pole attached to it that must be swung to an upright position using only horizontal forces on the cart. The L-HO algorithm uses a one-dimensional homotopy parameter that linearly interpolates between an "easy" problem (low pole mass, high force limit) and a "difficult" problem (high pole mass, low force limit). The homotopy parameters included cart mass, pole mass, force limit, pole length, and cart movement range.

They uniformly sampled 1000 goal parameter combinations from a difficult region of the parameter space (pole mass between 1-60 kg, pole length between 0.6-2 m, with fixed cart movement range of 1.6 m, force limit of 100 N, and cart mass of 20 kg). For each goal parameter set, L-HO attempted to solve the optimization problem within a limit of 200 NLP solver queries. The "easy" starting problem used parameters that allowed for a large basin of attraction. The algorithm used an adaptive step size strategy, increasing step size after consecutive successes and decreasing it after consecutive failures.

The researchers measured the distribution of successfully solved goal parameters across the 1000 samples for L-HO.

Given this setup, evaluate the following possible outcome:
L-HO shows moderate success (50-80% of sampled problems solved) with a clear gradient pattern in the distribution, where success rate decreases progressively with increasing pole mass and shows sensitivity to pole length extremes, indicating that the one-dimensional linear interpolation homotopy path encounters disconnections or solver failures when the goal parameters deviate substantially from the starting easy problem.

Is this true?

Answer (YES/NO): NO